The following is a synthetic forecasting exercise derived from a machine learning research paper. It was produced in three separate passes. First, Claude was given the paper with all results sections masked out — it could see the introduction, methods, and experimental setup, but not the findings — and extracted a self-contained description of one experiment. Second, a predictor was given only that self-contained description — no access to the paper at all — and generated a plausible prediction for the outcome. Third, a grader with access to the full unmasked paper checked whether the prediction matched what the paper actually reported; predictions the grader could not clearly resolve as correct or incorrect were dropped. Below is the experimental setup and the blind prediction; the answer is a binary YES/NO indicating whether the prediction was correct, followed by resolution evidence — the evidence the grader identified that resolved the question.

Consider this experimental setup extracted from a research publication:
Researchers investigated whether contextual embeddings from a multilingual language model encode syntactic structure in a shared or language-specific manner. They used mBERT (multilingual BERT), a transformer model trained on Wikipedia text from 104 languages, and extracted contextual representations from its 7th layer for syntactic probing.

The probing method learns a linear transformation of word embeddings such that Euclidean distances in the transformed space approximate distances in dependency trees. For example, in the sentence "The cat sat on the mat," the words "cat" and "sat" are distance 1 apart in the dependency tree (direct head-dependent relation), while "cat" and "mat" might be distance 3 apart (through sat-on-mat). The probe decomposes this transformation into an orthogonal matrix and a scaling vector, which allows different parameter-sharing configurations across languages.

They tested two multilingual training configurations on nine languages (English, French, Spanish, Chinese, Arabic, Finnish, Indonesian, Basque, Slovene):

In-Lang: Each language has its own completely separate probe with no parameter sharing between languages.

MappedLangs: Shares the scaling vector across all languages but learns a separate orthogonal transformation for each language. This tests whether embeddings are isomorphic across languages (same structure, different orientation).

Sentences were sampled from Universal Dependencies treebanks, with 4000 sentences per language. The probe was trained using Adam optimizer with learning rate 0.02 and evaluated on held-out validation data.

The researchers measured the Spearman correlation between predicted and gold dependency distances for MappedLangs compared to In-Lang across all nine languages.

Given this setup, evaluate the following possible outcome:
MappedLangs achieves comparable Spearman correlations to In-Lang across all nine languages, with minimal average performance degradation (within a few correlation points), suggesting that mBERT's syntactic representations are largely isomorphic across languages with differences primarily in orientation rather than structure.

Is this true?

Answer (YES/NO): YES